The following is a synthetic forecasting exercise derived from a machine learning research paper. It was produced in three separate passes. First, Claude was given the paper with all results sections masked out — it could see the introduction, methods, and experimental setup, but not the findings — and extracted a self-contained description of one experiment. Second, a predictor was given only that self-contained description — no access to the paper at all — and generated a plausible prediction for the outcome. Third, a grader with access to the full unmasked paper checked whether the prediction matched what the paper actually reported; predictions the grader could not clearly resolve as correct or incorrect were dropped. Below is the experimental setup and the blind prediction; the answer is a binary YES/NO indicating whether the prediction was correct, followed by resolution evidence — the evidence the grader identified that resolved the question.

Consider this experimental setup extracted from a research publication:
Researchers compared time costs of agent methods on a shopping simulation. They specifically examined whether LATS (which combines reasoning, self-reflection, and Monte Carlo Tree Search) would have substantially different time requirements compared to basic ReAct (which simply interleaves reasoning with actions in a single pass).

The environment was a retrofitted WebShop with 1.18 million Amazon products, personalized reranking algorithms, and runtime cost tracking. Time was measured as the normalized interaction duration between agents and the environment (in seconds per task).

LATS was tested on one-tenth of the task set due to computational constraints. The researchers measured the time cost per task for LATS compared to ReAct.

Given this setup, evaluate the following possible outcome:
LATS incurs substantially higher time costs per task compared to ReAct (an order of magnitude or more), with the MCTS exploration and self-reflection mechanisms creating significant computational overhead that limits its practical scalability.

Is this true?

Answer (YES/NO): YES